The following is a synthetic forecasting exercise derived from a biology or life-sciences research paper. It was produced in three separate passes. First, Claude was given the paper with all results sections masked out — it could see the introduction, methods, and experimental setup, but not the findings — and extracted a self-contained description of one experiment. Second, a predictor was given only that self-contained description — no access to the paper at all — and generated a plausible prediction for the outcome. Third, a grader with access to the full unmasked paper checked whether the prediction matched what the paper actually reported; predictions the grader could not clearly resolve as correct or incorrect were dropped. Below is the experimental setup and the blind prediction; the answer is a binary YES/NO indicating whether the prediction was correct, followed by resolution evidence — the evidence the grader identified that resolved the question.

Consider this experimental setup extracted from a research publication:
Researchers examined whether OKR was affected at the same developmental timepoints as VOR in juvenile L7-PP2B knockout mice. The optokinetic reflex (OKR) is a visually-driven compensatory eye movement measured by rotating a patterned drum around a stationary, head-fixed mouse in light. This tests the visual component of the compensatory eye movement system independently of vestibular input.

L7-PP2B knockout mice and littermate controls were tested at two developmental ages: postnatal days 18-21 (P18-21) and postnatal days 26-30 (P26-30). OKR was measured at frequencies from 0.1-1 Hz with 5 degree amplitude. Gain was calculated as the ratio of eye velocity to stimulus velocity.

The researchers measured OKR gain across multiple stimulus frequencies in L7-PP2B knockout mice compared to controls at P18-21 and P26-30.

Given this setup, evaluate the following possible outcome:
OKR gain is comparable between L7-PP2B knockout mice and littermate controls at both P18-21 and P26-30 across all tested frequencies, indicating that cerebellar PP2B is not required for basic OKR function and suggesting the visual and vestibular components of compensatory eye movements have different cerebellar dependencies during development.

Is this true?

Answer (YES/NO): NO